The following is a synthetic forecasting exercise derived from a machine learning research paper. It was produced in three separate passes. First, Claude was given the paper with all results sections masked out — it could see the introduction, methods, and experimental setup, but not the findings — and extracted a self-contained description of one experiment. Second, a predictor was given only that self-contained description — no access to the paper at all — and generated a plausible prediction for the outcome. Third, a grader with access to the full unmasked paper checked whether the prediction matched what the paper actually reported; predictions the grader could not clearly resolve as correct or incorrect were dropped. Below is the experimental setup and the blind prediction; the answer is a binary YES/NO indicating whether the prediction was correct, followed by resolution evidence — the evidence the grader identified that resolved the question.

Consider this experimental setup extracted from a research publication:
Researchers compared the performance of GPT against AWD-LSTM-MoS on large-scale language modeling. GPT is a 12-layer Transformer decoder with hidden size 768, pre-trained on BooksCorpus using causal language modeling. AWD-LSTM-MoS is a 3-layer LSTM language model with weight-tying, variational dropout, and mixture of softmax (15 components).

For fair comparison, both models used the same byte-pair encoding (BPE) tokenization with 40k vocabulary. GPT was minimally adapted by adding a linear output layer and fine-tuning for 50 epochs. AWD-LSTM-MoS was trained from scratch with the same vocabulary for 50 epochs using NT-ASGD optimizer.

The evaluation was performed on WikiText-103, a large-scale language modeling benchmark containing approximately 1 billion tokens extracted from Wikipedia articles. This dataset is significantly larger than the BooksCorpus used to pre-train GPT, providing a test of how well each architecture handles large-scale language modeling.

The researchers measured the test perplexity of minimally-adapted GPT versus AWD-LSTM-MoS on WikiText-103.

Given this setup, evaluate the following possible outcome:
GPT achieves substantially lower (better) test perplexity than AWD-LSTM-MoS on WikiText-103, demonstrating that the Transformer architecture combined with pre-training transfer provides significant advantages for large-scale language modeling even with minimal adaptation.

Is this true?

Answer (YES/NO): NO